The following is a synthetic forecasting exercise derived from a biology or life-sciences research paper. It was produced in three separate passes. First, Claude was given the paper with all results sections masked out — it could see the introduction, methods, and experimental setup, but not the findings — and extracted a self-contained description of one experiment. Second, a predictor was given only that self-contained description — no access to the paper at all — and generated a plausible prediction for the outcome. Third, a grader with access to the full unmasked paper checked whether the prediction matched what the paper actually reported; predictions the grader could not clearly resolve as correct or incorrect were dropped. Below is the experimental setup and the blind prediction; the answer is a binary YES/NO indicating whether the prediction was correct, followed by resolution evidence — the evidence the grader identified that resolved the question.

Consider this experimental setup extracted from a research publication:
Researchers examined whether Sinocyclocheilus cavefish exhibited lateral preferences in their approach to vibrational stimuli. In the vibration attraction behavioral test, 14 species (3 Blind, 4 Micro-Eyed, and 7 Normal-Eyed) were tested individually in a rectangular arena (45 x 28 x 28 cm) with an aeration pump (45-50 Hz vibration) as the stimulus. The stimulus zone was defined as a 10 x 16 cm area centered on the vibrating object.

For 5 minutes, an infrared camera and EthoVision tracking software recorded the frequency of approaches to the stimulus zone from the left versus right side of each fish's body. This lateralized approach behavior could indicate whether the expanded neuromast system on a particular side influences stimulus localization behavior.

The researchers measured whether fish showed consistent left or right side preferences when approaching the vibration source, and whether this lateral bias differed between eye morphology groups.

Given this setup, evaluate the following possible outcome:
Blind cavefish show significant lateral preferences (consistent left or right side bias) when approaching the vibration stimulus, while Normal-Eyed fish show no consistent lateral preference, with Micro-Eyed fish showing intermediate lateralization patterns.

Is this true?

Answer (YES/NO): NO